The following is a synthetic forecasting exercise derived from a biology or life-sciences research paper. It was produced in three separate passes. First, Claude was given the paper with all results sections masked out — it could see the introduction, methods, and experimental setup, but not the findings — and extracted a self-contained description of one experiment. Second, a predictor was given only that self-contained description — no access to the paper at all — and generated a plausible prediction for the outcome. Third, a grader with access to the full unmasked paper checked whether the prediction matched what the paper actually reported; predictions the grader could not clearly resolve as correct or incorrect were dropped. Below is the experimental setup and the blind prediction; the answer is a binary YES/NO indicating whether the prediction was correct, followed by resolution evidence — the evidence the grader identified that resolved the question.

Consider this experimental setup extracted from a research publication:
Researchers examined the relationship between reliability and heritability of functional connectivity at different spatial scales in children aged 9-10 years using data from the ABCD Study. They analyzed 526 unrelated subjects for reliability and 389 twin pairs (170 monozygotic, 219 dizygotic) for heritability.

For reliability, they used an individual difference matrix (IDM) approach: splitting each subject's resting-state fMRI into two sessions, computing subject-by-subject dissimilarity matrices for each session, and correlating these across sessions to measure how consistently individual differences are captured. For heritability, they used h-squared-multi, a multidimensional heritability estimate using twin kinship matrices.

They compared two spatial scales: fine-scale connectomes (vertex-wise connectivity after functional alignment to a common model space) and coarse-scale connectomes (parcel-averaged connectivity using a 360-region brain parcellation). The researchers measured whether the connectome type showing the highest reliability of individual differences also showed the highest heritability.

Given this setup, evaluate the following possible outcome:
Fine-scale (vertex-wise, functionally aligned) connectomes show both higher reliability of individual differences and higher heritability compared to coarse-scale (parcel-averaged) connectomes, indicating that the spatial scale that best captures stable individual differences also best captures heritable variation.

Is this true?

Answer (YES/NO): NO